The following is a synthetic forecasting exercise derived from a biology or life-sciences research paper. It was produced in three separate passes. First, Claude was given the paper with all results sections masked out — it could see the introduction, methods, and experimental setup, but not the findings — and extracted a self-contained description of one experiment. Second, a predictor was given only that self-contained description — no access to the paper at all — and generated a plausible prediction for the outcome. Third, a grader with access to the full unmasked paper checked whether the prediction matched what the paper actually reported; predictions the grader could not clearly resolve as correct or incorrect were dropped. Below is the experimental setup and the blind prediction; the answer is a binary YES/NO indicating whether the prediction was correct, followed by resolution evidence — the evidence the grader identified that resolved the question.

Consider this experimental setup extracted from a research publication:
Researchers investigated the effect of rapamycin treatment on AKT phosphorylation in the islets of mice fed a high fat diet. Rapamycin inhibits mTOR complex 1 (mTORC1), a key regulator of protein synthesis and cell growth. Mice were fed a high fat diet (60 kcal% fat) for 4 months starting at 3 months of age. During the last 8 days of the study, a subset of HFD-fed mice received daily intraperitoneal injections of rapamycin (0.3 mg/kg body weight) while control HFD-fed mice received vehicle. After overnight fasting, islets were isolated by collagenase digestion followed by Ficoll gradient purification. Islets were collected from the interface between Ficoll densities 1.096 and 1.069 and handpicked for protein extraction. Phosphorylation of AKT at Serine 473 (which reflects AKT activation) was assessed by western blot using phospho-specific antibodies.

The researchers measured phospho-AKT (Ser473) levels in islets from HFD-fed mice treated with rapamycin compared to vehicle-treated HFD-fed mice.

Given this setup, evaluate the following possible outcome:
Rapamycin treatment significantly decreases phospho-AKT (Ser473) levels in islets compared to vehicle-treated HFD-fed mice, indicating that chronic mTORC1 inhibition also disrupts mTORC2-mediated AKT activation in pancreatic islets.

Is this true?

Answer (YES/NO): NO